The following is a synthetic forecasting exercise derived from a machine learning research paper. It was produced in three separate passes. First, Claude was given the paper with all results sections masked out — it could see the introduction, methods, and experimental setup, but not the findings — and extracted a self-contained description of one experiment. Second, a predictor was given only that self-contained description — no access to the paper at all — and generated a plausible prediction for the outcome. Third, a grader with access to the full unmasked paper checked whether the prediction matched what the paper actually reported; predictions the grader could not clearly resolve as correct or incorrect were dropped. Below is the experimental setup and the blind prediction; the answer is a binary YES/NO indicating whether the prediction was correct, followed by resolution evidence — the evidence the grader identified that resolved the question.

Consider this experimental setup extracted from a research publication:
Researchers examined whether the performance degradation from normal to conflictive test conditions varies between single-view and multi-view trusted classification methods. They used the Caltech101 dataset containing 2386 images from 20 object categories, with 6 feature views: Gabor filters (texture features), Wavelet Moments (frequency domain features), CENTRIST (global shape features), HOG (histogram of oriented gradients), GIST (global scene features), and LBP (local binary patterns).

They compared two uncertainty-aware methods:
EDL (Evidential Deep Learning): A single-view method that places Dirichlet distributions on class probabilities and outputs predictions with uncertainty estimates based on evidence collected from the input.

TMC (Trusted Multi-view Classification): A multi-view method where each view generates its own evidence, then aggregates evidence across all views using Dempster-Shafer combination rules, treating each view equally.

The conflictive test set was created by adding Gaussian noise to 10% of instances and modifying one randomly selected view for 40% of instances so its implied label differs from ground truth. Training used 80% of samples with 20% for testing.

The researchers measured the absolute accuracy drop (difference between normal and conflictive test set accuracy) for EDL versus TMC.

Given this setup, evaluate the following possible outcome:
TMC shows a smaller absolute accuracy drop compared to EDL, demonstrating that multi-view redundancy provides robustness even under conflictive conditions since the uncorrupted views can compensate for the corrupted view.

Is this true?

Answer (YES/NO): YES